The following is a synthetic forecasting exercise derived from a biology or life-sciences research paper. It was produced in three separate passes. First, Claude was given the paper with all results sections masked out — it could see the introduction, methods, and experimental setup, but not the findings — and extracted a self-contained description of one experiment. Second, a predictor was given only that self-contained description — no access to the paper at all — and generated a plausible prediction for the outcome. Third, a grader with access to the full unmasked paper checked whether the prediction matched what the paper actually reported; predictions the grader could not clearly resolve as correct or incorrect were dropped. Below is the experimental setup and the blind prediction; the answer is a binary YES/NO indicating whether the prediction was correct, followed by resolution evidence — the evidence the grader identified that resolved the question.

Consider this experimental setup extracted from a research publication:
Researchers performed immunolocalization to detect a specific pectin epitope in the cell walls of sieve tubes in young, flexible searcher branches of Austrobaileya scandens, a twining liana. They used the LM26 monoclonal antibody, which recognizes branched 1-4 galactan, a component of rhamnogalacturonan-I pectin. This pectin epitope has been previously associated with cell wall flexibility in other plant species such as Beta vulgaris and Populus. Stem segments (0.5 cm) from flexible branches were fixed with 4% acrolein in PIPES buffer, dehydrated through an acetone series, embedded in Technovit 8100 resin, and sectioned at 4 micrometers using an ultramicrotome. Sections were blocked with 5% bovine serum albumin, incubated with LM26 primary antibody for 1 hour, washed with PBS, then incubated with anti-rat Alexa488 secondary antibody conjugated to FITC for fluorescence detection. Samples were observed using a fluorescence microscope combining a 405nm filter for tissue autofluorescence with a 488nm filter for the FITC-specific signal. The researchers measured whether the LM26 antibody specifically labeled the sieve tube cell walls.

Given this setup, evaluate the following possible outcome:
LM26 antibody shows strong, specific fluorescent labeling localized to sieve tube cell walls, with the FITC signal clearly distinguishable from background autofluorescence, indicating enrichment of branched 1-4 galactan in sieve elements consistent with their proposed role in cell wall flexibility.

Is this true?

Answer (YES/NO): YES